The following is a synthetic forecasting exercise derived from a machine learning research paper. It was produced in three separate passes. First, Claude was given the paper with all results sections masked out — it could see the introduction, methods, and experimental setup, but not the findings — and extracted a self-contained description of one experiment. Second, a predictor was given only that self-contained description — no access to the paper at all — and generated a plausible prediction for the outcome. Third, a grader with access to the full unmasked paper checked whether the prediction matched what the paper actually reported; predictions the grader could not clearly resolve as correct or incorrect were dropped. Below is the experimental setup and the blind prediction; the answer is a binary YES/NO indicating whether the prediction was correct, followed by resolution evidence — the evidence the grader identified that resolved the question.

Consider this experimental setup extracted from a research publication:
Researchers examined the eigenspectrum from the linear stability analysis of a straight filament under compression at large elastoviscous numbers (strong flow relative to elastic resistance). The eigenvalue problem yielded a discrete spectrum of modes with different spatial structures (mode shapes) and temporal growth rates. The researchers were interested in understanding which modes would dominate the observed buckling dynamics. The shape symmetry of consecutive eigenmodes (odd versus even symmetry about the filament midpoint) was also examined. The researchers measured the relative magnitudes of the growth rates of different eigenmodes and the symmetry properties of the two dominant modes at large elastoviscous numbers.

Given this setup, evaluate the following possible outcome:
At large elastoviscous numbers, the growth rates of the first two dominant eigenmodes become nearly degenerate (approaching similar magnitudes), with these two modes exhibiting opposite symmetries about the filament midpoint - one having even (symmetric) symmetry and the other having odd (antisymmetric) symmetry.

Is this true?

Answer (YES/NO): YES